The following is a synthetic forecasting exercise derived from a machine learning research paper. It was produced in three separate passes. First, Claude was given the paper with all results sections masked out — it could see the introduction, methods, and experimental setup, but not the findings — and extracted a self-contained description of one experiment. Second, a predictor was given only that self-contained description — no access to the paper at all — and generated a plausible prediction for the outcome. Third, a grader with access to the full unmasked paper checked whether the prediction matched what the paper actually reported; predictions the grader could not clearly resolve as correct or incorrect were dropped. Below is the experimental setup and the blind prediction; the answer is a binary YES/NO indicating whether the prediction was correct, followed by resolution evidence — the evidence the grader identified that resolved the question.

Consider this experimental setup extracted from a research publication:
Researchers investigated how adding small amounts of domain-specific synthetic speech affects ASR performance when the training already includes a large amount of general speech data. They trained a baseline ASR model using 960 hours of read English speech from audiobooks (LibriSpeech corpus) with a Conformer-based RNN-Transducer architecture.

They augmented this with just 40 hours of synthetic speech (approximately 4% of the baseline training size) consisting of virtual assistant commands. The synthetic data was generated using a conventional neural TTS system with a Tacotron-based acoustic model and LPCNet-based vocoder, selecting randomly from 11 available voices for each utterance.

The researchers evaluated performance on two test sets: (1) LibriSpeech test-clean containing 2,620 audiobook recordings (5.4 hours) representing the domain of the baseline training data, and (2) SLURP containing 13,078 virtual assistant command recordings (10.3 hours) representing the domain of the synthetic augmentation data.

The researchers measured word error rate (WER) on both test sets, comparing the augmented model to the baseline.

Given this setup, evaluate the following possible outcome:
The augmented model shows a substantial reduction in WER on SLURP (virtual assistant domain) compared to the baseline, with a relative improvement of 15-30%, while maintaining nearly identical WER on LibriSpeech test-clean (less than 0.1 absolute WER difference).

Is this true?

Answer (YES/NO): NO